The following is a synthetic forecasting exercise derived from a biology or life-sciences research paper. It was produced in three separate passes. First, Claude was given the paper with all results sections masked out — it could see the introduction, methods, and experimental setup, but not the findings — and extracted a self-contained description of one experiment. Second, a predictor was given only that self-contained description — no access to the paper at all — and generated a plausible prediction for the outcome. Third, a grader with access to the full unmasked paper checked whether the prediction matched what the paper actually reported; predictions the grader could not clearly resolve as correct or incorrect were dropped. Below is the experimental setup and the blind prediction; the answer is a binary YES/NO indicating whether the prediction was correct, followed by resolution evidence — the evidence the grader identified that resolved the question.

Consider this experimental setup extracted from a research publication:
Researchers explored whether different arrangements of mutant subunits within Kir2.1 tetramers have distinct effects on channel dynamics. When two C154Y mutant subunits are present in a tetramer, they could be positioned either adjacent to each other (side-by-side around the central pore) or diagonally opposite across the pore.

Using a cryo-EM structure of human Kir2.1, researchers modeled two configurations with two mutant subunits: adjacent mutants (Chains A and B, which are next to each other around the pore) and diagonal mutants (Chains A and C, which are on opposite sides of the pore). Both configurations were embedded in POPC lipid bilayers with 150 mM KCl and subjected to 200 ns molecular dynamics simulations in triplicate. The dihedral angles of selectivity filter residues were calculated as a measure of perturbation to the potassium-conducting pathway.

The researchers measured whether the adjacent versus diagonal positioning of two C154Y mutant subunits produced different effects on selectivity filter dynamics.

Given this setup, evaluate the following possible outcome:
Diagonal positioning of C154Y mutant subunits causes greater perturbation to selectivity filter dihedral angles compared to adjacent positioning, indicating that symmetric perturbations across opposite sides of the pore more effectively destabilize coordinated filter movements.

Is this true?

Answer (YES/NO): NO